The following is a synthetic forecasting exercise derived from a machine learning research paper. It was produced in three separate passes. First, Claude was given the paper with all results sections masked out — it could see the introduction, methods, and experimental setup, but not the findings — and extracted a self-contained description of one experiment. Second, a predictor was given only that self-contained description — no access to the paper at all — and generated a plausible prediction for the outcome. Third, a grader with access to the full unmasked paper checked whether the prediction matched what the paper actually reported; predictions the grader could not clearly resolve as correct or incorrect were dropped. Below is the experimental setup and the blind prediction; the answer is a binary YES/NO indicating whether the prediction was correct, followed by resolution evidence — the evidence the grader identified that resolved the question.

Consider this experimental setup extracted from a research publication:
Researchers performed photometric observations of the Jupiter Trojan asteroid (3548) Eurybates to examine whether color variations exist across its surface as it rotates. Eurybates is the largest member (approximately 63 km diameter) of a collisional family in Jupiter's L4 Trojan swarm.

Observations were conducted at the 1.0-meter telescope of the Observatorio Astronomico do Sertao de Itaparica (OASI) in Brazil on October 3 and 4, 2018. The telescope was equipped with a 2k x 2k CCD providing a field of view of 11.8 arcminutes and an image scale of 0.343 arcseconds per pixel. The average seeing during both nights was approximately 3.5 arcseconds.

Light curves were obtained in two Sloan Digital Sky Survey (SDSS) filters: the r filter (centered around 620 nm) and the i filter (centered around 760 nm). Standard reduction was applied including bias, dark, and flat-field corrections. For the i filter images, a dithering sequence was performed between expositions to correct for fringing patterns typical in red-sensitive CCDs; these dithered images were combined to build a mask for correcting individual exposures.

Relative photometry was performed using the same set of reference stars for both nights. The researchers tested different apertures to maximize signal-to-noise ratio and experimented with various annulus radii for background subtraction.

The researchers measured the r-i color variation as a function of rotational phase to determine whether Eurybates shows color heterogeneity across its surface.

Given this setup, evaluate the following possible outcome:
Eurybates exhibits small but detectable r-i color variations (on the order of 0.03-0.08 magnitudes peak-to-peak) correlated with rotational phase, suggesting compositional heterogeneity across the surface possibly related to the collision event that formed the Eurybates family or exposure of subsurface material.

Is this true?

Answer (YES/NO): NO